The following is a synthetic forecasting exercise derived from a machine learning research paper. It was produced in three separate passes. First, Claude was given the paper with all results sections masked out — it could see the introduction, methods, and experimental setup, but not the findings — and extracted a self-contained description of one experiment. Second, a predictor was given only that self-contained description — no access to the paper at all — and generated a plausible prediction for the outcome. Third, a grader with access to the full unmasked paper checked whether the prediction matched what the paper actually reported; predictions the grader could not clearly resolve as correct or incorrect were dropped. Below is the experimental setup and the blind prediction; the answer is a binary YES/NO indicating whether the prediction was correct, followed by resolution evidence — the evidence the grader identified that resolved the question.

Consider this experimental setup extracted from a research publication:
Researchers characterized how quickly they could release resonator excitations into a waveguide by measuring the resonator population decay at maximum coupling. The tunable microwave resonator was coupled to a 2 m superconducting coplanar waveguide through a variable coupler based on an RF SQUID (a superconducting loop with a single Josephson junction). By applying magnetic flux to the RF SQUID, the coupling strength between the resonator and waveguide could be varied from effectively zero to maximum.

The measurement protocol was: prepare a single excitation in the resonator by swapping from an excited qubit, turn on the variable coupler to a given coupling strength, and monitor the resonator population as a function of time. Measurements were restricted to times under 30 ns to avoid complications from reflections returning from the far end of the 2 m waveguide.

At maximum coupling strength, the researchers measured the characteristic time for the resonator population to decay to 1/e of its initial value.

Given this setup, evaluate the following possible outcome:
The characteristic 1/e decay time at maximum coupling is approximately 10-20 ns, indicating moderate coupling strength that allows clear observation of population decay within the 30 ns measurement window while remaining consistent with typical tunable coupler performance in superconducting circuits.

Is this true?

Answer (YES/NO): NO